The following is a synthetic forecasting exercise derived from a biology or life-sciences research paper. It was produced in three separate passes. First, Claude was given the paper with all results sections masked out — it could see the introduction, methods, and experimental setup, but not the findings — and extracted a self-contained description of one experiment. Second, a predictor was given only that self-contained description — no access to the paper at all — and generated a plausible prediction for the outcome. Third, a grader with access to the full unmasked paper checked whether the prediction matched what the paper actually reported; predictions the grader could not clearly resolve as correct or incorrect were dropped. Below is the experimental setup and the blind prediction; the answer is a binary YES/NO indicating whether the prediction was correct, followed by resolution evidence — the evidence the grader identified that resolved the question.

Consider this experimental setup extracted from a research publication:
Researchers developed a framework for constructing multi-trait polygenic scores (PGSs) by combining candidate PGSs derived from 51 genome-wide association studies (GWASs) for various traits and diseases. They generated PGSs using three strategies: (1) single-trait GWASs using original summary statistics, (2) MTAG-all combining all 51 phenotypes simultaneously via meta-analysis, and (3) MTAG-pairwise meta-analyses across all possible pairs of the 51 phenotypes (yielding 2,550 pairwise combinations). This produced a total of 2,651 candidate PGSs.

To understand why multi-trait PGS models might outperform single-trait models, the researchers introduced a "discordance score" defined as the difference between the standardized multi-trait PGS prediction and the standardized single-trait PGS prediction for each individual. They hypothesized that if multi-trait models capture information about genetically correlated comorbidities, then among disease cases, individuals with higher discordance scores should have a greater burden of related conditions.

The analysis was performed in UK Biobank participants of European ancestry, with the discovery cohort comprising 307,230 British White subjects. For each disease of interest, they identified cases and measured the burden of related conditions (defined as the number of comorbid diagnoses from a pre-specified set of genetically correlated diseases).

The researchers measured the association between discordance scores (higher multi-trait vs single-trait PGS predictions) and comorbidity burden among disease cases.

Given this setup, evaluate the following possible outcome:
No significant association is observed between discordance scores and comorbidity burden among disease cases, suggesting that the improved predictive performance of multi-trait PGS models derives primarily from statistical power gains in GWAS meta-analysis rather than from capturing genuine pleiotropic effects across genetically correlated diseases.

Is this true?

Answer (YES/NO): NO